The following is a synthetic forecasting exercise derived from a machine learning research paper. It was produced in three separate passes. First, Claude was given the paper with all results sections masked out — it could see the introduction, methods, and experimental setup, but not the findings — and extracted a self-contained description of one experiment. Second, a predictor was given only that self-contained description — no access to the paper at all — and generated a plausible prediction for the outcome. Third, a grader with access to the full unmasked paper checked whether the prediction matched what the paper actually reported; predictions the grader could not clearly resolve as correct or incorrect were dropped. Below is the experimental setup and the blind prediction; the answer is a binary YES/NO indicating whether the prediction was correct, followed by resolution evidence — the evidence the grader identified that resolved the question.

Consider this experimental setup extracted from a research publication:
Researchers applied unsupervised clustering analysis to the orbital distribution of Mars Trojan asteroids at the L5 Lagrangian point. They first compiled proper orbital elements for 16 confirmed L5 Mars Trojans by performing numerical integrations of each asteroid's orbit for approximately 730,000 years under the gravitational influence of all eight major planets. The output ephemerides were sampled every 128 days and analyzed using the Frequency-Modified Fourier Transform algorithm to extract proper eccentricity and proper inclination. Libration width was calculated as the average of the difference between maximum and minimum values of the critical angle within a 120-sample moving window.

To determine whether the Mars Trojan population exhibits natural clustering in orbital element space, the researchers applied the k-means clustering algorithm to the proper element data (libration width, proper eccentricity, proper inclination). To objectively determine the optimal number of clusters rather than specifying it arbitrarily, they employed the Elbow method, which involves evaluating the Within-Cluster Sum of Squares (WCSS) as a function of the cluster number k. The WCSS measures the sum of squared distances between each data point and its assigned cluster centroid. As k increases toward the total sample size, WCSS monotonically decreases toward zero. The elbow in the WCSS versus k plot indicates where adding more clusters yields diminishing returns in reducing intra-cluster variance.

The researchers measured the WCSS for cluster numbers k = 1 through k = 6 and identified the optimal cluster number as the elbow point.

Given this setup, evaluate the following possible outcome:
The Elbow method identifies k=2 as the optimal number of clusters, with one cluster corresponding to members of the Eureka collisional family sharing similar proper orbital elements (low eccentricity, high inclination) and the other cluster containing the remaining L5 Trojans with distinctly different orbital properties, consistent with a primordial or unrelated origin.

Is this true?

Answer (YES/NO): NO